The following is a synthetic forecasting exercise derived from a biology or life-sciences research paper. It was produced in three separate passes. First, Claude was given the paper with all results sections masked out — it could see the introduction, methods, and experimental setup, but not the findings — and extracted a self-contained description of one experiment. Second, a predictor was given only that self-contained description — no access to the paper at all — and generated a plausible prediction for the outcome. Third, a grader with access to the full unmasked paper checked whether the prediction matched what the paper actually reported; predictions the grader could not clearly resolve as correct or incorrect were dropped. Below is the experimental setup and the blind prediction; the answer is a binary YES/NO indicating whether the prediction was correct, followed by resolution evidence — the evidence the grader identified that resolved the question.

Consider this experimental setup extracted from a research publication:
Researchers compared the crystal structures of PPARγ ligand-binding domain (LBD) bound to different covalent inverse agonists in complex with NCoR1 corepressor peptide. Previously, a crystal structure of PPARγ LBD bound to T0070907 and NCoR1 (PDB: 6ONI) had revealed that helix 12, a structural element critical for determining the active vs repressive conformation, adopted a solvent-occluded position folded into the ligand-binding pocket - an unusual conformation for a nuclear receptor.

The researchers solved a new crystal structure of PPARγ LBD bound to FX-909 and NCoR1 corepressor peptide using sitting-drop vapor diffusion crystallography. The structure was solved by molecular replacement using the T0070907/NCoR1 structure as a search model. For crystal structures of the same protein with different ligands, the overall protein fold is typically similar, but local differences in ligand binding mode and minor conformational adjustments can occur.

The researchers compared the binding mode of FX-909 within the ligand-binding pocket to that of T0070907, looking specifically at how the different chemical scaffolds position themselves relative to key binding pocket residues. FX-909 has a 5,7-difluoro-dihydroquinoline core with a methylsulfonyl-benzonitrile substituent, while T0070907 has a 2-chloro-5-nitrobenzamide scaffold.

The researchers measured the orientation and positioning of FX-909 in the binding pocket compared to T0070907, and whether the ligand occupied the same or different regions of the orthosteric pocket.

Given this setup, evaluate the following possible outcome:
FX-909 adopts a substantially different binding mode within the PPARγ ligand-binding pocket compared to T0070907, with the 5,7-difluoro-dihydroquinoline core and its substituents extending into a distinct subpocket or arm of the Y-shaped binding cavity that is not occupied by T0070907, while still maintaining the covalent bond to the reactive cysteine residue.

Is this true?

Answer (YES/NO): NO